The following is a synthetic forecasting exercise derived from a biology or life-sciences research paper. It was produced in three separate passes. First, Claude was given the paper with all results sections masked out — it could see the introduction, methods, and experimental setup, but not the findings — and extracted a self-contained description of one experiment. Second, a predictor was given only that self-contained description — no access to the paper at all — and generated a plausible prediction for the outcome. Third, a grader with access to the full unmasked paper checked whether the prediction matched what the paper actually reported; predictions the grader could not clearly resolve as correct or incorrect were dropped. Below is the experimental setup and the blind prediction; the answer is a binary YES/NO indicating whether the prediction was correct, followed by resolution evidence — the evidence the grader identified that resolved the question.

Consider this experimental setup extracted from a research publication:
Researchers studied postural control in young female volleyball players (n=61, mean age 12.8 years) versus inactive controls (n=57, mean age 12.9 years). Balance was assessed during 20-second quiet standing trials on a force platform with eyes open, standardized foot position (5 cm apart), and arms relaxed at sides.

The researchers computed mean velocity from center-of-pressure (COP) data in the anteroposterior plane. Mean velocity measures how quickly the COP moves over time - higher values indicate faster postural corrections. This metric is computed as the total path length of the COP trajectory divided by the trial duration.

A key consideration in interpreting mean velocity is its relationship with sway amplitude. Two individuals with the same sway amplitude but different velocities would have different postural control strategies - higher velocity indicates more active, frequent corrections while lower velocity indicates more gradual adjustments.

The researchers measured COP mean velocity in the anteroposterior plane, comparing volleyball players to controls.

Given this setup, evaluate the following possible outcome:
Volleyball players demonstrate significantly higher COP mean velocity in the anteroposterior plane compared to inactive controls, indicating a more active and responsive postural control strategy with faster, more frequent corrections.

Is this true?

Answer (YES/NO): NO